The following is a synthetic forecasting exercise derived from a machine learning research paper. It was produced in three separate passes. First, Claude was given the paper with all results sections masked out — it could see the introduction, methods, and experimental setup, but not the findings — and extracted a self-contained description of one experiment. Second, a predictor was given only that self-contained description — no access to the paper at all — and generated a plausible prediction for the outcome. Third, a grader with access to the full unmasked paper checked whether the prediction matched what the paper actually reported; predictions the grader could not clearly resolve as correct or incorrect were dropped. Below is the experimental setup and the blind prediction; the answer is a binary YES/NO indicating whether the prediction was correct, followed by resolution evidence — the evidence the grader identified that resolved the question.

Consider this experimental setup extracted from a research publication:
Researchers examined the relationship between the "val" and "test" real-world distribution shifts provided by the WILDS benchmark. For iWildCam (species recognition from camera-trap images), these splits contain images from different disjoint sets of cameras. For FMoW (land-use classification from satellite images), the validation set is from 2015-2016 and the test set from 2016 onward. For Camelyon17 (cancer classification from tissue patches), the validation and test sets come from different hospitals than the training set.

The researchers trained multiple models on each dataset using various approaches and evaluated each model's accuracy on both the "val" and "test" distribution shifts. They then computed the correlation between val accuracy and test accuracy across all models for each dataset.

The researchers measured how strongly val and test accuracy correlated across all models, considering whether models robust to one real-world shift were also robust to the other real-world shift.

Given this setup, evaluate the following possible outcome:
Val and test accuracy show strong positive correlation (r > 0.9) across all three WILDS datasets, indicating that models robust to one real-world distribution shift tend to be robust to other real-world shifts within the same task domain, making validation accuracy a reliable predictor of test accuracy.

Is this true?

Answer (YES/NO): NO